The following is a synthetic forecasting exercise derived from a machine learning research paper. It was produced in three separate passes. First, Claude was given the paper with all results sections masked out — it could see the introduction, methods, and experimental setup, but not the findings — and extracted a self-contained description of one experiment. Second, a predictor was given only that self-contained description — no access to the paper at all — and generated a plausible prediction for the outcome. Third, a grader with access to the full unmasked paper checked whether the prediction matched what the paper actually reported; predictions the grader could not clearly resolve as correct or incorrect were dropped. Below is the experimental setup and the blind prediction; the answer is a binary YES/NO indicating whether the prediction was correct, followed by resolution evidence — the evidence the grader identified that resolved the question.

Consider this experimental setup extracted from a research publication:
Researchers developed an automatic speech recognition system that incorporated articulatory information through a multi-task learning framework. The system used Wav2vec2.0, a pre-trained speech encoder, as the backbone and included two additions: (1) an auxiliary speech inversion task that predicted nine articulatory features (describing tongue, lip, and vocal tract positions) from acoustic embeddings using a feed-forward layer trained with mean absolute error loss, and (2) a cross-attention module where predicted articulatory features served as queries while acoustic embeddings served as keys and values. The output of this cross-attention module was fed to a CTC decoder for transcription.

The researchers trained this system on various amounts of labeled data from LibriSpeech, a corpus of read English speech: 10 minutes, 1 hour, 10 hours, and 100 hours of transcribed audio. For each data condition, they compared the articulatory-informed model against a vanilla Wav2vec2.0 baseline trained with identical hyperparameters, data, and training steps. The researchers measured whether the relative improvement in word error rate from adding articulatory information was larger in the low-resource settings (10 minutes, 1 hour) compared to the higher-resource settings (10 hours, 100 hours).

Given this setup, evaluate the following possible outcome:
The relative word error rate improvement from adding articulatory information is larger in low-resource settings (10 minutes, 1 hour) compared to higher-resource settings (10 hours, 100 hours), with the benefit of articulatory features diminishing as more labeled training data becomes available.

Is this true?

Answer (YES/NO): YES